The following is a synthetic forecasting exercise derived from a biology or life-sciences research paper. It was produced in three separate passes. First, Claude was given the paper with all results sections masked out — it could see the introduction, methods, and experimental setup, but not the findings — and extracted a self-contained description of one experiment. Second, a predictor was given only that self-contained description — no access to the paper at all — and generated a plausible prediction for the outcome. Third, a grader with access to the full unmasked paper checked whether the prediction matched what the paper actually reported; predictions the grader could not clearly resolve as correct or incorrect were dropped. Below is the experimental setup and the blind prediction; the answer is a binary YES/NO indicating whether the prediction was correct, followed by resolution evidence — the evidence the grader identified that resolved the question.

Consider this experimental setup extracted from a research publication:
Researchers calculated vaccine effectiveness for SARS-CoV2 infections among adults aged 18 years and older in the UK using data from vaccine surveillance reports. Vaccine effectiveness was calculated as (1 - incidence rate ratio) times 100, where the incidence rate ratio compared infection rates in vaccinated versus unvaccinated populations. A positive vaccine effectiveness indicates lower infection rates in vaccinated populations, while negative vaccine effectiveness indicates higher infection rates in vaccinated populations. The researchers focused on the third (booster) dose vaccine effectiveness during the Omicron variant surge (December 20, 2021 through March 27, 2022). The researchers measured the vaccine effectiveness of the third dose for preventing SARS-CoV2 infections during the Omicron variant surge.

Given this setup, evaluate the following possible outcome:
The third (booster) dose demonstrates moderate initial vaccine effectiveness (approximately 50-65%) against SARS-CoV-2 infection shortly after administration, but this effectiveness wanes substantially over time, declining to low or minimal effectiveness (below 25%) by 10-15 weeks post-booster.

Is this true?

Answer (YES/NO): NO